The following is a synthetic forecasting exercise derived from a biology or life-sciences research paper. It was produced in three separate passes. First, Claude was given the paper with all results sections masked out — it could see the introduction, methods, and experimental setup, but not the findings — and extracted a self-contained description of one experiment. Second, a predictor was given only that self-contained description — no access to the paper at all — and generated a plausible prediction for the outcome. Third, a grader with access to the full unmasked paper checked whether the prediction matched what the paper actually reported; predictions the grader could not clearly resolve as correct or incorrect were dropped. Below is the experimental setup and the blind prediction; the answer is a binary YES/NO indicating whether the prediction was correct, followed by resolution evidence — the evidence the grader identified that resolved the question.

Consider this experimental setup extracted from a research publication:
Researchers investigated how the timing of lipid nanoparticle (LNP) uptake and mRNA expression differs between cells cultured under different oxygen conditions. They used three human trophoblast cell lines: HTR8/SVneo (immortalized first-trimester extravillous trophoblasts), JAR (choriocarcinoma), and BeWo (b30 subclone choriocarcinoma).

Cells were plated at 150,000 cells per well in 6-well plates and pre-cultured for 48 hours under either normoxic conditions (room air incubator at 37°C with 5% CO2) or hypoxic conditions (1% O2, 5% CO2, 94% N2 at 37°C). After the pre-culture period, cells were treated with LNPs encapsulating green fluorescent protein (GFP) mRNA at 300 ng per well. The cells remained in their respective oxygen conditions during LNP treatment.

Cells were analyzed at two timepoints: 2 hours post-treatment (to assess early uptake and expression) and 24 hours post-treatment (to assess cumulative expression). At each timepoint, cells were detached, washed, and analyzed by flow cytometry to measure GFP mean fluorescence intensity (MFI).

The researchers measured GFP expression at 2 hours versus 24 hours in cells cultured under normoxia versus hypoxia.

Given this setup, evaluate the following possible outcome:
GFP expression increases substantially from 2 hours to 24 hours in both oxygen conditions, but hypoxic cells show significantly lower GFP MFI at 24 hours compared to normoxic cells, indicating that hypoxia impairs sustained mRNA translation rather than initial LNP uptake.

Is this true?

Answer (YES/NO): NO